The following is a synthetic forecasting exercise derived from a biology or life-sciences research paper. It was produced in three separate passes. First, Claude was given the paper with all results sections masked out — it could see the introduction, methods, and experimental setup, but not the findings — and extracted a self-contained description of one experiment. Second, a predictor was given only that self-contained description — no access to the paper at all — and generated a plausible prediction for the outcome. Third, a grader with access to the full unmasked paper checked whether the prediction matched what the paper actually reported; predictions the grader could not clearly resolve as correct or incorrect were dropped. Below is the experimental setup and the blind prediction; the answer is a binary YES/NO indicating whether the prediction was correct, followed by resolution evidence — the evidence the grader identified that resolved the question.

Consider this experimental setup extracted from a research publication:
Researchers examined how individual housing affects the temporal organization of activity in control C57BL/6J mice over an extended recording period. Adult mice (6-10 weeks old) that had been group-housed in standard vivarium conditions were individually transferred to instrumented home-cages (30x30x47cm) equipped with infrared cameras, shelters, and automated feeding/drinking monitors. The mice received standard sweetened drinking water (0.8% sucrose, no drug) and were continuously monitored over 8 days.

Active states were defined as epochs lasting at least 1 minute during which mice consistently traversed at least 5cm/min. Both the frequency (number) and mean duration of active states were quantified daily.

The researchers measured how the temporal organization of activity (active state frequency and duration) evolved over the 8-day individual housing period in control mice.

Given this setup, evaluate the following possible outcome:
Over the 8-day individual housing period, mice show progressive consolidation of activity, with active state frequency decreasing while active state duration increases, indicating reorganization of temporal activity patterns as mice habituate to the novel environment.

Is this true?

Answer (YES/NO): NO